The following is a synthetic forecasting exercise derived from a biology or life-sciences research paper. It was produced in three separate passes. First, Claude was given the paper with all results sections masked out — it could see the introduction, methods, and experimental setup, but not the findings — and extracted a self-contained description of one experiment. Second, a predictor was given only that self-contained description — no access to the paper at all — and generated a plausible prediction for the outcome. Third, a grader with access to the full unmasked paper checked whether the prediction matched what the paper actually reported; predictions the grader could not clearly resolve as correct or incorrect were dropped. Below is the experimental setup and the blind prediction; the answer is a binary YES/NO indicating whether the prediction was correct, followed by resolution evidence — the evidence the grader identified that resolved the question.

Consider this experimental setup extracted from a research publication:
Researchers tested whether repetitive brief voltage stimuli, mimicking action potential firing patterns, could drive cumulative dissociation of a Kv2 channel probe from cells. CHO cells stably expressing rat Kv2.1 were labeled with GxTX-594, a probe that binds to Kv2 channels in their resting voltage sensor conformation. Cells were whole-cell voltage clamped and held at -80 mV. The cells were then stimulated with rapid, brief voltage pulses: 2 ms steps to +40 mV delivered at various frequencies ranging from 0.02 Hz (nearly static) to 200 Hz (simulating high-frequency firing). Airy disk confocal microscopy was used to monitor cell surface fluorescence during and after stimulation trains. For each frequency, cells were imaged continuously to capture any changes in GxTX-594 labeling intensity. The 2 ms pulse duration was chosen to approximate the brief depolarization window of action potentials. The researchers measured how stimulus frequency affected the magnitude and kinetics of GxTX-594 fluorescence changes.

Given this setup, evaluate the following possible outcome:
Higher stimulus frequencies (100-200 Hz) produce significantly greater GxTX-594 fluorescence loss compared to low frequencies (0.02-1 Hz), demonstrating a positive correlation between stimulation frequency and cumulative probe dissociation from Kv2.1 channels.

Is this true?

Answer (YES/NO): YES